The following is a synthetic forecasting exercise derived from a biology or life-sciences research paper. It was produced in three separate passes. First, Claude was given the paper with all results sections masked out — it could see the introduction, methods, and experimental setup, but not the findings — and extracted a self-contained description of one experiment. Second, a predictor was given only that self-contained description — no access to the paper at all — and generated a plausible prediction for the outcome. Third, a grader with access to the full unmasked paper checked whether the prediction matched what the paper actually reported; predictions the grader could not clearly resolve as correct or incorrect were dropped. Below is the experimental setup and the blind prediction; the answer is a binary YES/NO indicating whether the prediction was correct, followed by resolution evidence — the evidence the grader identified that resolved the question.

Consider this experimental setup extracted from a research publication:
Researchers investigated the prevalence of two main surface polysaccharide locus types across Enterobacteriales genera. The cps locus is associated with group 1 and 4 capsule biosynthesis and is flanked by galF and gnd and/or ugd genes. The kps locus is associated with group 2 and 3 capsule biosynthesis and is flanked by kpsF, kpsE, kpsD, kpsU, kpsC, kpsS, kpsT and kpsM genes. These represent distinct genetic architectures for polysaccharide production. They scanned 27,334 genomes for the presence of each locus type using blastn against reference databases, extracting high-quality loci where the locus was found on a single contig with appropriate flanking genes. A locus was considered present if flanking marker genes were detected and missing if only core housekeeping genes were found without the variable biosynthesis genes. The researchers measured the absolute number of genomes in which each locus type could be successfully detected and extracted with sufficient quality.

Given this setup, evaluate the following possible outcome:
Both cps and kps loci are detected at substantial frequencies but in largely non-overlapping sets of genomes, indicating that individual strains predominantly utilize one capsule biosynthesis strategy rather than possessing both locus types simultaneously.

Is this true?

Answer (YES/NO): NO